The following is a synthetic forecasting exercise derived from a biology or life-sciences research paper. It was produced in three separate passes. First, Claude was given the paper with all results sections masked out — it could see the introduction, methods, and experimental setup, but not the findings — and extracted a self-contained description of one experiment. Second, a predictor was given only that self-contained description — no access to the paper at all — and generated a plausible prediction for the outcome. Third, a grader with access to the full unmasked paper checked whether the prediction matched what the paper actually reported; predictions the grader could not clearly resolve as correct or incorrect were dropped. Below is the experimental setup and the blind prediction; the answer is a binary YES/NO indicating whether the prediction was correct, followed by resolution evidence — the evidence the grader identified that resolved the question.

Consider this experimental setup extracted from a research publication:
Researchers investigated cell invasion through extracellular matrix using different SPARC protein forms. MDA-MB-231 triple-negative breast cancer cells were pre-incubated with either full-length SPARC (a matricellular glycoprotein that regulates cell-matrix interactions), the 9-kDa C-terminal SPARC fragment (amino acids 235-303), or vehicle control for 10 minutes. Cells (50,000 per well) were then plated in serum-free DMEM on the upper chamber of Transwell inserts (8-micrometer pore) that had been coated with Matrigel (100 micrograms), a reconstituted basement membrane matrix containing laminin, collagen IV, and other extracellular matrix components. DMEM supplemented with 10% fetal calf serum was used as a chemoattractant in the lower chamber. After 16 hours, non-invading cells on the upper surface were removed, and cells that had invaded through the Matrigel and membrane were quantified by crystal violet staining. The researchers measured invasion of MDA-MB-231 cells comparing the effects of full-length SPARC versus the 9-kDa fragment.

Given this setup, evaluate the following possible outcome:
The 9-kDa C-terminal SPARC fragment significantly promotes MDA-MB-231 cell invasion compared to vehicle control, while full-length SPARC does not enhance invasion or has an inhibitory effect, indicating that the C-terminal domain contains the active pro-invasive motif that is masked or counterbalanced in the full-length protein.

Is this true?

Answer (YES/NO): NO